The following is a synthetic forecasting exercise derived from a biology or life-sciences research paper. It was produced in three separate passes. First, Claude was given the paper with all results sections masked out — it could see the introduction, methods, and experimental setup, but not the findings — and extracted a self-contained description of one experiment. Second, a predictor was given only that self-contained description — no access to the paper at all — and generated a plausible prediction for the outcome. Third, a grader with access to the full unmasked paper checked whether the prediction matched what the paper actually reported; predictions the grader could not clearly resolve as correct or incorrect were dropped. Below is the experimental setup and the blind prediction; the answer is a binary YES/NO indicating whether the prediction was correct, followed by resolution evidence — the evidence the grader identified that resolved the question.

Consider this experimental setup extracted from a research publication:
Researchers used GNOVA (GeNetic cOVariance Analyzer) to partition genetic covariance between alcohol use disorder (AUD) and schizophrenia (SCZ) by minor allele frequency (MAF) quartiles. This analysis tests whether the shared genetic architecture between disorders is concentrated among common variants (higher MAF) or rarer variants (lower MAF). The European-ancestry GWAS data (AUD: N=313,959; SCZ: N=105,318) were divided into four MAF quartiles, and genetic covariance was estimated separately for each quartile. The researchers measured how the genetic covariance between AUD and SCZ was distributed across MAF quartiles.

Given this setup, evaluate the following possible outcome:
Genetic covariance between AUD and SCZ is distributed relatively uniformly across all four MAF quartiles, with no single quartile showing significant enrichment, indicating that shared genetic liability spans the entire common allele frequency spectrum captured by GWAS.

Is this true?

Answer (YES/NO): NO